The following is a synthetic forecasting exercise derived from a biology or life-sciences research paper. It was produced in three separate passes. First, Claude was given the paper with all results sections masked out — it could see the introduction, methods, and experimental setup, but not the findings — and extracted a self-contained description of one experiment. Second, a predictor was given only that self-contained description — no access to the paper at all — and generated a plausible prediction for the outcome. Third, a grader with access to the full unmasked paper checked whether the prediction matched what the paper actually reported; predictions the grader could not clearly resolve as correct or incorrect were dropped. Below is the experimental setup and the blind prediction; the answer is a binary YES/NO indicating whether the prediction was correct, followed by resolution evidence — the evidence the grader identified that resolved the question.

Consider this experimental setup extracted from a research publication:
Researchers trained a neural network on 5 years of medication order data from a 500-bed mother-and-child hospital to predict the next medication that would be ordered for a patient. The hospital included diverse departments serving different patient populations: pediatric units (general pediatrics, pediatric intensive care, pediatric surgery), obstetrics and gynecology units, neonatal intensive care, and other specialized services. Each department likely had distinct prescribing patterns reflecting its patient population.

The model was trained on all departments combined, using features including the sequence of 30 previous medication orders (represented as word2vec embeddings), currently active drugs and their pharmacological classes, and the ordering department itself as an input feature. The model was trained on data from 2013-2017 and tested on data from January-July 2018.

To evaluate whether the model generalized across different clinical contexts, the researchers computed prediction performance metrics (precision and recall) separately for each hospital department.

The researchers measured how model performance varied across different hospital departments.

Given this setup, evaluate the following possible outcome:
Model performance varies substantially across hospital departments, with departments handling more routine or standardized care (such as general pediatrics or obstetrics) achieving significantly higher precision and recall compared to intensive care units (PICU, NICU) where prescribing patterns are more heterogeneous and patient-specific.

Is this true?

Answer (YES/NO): NO